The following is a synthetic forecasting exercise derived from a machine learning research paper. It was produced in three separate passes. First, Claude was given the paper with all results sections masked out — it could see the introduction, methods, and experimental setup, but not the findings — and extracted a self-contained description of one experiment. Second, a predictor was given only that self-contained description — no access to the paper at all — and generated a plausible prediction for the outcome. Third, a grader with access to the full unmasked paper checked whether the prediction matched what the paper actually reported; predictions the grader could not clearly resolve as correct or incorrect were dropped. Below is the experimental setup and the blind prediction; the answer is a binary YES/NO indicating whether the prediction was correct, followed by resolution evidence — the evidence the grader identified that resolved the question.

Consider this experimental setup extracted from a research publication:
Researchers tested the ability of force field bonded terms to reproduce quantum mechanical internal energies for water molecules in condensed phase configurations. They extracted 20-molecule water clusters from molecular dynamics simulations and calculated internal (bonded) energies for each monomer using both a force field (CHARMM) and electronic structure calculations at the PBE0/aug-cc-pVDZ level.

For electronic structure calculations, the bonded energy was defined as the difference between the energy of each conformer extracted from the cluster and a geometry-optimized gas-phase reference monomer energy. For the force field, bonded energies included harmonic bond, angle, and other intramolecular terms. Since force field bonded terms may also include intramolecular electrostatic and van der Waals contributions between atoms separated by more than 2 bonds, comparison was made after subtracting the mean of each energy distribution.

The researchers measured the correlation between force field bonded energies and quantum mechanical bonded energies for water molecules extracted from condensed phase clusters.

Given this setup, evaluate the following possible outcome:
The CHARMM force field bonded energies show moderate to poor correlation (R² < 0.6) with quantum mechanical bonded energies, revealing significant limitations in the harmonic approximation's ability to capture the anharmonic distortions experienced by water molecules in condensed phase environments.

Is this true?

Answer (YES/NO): NO